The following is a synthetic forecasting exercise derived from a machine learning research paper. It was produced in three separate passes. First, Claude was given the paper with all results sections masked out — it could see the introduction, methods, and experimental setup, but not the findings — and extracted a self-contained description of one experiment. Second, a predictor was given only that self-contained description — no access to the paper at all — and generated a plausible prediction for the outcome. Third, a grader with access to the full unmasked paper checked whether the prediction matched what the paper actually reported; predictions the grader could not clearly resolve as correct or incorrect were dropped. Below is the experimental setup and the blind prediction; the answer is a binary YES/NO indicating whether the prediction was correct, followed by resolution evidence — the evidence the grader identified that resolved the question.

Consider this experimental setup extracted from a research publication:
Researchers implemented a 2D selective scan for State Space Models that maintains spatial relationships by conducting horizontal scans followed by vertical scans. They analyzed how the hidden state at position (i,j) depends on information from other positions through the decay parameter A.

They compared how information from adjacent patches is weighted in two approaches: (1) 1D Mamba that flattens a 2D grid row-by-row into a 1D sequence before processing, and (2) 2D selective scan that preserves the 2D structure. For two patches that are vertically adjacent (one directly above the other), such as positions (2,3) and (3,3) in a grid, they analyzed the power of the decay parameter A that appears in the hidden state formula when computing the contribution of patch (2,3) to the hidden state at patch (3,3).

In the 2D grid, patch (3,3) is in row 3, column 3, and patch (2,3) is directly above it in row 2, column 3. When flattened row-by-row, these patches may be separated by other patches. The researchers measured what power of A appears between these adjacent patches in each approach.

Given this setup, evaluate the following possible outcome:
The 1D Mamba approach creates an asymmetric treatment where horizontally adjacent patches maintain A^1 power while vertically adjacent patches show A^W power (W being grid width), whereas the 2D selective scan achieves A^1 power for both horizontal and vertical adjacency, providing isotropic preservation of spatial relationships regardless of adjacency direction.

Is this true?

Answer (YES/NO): YES